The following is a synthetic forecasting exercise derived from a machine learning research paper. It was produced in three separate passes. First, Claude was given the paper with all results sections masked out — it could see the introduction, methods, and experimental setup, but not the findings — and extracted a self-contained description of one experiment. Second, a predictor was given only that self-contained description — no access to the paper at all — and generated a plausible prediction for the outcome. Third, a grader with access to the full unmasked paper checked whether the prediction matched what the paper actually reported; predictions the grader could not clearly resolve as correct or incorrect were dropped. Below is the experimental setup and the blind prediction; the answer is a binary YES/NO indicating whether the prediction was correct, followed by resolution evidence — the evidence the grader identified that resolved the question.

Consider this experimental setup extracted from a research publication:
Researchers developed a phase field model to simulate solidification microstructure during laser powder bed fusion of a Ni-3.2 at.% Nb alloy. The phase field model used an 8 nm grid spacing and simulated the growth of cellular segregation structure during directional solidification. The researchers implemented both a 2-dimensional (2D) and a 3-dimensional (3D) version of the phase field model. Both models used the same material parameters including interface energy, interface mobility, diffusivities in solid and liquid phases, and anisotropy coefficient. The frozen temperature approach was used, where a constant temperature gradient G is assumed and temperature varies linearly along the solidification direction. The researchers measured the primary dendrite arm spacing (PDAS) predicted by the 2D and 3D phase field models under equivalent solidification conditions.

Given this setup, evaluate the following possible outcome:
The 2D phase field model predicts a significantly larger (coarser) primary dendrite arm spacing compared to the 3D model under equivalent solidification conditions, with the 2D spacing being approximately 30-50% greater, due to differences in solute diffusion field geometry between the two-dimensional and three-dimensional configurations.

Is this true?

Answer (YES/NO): NO